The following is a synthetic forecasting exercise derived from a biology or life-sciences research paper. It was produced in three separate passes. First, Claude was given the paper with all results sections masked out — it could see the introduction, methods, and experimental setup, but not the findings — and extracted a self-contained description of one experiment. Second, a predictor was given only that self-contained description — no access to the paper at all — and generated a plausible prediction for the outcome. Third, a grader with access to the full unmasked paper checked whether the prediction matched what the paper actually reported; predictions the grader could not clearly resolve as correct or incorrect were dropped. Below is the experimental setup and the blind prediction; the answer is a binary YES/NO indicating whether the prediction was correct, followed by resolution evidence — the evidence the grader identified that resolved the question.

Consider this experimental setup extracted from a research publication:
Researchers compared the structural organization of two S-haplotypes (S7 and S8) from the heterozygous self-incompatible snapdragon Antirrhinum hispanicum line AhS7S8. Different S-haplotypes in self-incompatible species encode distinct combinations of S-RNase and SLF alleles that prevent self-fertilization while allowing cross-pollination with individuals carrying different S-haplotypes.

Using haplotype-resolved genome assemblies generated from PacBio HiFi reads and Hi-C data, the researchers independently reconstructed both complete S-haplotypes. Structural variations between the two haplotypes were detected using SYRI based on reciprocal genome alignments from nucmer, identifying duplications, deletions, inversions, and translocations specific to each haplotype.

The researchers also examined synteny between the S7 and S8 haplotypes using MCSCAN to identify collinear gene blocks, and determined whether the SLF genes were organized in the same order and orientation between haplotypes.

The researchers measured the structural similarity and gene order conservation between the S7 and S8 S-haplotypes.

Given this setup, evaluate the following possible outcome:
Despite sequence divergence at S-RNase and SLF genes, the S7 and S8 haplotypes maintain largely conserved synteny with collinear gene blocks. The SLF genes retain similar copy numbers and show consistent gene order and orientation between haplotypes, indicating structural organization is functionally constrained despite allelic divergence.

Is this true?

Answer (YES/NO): NO